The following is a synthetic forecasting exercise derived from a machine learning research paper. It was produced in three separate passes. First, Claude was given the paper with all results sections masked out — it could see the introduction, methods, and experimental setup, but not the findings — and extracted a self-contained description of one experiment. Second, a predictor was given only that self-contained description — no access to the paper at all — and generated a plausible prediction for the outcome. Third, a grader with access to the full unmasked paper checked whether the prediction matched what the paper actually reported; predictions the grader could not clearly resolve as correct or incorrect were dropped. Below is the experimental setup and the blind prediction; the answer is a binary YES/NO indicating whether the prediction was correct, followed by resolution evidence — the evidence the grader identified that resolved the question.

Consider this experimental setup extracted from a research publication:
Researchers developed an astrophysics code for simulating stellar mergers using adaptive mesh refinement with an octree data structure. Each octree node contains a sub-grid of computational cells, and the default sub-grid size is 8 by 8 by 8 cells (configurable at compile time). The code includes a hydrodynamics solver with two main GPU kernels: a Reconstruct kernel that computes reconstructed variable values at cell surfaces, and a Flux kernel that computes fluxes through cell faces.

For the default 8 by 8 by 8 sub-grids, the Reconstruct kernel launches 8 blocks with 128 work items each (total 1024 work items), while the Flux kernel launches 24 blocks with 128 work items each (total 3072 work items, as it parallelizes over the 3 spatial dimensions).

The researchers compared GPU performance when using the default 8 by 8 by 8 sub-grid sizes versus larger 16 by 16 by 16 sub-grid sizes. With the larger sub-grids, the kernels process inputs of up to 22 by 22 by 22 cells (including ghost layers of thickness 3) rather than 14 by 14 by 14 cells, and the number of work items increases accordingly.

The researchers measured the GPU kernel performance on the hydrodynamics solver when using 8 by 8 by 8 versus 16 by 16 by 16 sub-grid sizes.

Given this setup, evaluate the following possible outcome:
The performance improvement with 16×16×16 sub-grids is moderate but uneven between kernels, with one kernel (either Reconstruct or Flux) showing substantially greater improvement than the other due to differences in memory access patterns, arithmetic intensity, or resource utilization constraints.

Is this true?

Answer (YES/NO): NO